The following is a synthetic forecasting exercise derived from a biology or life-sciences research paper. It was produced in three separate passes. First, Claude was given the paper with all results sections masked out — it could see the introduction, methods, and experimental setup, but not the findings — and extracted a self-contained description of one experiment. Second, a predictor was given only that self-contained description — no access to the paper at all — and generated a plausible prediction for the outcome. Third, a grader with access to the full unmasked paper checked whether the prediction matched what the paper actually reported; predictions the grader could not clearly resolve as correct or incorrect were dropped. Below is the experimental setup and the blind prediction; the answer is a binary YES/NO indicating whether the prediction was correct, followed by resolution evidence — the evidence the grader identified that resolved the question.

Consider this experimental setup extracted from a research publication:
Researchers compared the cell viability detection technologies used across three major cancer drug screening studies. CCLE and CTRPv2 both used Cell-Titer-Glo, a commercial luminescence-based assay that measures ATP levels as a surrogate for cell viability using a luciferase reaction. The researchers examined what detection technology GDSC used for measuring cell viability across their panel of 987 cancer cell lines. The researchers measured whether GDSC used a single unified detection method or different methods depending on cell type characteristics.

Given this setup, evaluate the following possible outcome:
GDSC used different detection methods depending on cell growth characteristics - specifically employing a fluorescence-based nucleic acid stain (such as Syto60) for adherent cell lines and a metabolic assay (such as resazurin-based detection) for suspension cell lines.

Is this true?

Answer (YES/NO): YES